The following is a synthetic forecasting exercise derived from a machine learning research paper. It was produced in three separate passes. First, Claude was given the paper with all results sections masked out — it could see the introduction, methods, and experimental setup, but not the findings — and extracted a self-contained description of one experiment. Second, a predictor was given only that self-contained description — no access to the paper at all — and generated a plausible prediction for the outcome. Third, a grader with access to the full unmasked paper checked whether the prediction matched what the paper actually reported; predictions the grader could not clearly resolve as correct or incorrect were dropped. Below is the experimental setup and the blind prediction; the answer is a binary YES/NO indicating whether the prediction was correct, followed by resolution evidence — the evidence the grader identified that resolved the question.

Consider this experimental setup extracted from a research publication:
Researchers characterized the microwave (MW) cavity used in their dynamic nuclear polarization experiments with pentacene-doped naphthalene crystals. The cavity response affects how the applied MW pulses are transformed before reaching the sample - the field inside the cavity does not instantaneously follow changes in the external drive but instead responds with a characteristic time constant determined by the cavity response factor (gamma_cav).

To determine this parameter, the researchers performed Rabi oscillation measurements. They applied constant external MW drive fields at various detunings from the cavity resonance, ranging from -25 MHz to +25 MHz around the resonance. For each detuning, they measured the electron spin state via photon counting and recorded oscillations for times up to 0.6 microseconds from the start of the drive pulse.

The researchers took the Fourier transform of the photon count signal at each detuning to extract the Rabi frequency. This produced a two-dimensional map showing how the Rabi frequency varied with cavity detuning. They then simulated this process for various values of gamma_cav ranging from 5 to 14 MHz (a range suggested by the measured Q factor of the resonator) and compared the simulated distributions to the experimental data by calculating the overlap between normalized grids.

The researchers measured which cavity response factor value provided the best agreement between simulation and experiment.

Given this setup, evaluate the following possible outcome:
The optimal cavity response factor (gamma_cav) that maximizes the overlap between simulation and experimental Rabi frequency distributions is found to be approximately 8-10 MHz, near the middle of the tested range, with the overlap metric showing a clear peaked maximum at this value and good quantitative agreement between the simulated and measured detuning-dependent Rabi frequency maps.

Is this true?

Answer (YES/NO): YES